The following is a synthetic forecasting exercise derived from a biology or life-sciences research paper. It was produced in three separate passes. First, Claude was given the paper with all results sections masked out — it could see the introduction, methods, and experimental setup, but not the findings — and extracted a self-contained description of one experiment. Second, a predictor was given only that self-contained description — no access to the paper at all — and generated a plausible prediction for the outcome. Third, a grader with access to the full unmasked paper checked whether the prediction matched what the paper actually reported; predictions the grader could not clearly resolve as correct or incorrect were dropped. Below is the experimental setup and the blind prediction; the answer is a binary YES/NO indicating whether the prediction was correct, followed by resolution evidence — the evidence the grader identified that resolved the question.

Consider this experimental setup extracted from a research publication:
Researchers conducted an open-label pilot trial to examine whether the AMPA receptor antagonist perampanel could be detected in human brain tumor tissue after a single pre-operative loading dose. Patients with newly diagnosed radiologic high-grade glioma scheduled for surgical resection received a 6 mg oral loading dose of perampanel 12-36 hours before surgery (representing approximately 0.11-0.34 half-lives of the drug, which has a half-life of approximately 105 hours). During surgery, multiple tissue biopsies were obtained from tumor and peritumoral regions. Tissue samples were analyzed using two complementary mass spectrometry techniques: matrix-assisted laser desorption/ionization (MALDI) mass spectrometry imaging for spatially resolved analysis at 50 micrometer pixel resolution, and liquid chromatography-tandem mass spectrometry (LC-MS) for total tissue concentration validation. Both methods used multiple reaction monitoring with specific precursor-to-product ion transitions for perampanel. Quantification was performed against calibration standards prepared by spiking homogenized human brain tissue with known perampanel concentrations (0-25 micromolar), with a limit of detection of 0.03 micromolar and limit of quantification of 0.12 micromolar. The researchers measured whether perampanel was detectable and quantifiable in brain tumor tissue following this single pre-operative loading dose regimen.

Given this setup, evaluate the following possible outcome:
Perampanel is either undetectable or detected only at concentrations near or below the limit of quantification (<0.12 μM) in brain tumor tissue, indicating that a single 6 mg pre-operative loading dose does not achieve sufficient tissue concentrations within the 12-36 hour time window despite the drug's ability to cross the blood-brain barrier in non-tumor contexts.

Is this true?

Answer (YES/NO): NO